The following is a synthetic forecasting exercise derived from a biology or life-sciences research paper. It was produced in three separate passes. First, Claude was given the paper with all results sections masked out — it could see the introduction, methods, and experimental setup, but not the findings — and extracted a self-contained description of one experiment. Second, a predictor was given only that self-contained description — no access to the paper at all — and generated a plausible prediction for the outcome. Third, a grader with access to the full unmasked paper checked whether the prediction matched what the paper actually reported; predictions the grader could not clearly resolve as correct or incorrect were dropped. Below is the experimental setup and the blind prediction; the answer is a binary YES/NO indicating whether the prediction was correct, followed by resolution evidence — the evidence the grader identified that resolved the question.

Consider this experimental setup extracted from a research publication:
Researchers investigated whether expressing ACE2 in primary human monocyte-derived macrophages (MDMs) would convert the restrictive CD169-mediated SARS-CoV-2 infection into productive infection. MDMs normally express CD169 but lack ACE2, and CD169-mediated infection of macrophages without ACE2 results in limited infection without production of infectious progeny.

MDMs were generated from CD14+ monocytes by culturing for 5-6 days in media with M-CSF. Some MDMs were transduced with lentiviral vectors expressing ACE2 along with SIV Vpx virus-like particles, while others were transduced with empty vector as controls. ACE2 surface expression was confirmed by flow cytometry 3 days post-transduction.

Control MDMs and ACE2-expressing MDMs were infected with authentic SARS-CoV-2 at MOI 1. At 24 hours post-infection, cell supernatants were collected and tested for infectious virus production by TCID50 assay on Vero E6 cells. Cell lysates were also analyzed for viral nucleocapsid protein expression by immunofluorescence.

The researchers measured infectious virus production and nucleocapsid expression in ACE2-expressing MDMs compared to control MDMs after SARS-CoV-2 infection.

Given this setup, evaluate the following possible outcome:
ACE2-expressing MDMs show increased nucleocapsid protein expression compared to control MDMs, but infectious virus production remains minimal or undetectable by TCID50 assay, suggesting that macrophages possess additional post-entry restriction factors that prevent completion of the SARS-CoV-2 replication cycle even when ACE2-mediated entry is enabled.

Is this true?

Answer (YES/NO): NO